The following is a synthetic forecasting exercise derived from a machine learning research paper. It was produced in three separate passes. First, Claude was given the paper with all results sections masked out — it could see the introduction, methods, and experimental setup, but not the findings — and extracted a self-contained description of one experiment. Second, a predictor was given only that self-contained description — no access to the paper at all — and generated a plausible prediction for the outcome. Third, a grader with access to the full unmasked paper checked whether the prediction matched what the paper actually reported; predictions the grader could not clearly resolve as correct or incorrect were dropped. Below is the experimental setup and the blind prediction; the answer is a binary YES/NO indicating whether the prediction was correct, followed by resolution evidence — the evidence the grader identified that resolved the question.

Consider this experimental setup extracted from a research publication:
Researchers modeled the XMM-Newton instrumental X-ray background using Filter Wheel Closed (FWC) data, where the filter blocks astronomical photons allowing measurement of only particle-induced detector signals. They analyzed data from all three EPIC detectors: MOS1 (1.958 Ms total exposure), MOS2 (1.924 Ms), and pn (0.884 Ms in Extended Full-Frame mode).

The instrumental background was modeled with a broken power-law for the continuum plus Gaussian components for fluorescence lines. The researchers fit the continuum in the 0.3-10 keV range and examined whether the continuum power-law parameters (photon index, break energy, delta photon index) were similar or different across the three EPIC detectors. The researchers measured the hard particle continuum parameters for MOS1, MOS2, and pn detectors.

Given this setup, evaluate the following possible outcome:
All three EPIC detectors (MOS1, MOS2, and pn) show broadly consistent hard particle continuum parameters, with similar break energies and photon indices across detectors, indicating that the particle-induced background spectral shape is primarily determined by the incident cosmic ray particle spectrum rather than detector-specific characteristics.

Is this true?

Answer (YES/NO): NO